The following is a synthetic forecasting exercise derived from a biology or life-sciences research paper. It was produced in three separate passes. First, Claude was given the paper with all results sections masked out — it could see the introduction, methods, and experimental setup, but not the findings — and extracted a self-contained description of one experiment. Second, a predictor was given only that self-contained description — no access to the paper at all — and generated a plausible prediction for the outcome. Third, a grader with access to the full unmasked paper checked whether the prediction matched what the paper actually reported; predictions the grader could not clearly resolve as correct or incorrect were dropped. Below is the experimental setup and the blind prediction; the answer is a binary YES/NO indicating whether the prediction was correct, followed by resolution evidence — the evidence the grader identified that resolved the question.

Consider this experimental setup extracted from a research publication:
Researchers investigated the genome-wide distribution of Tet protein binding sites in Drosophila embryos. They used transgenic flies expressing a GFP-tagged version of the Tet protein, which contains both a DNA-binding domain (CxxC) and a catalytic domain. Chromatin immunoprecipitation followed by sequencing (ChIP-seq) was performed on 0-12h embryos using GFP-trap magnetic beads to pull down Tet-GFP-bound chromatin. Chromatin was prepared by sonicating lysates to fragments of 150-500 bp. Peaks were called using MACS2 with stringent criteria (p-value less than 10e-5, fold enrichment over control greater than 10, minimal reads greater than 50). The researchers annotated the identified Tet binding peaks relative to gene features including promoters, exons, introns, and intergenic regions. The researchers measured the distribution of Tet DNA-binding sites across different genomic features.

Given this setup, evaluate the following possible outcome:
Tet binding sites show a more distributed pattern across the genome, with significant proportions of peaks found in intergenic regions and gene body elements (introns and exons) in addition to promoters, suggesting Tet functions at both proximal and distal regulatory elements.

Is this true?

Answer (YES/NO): NO